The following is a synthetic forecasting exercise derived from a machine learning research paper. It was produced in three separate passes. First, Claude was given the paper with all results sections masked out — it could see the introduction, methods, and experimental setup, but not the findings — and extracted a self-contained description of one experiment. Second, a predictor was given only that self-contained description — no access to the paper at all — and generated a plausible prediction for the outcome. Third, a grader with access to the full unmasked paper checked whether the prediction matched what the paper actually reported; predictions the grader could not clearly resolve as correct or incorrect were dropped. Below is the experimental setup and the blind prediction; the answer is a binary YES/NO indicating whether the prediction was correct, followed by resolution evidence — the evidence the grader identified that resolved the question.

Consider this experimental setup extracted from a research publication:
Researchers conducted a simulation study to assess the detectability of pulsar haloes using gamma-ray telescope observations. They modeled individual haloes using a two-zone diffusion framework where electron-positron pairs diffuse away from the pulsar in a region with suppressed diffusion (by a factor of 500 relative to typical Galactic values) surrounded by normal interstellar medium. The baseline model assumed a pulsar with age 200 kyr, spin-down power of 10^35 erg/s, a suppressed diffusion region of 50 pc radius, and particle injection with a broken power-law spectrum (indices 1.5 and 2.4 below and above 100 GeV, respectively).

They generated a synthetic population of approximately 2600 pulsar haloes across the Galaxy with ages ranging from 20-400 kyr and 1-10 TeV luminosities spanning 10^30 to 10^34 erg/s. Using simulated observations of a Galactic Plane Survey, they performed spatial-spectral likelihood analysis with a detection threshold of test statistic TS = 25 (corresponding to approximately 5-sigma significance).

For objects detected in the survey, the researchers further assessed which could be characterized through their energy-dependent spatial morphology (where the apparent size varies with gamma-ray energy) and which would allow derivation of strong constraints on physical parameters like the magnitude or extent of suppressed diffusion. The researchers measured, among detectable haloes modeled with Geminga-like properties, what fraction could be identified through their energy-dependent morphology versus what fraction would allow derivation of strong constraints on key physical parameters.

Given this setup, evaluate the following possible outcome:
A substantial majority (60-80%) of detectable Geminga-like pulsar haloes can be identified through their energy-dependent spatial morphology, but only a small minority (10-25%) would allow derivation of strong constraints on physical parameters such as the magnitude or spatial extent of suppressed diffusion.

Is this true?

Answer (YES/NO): NO